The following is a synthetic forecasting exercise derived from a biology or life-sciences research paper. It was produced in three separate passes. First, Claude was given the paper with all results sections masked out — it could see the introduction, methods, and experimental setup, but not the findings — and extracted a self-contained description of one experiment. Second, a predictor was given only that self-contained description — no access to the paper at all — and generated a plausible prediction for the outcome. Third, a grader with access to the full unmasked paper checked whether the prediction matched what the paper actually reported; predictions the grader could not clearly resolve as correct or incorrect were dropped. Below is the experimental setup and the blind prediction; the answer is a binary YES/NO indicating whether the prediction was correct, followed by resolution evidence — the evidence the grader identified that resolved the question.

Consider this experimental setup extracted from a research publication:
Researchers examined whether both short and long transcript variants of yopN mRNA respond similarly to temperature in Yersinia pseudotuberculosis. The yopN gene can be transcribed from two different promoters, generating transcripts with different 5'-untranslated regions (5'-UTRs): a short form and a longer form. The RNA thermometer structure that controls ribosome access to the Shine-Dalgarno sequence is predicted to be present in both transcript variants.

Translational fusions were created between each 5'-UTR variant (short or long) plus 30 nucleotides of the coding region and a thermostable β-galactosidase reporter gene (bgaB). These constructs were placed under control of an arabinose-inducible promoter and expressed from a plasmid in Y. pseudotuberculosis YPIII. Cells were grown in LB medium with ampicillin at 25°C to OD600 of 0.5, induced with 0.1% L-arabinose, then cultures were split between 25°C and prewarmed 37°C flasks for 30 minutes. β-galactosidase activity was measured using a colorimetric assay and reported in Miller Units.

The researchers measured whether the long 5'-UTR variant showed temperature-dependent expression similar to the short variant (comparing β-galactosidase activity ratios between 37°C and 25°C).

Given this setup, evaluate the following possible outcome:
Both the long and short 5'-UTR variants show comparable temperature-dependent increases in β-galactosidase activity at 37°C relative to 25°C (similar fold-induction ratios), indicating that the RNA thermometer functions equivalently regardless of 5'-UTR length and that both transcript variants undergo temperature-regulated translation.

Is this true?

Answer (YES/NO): YES